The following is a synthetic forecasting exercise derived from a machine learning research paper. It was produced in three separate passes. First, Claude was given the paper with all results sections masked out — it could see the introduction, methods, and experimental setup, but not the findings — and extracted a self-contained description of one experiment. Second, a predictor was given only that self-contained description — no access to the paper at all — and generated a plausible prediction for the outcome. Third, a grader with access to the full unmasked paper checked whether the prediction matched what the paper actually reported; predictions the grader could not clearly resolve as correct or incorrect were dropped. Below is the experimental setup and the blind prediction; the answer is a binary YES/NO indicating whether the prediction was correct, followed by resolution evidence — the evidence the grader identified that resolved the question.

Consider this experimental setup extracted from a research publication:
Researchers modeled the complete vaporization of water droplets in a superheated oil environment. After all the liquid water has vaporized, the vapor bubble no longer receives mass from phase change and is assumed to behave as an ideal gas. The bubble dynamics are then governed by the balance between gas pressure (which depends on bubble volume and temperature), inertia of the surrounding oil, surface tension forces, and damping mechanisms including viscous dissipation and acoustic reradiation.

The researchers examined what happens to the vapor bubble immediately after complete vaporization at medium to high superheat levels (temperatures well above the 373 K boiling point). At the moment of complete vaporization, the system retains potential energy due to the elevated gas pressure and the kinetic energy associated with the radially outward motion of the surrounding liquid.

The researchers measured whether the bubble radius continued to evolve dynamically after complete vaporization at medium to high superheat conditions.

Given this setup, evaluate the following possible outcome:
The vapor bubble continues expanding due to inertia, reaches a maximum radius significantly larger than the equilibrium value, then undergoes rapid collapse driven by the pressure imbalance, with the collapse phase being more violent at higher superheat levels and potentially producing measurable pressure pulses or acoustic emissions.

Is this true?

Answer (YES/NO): NO